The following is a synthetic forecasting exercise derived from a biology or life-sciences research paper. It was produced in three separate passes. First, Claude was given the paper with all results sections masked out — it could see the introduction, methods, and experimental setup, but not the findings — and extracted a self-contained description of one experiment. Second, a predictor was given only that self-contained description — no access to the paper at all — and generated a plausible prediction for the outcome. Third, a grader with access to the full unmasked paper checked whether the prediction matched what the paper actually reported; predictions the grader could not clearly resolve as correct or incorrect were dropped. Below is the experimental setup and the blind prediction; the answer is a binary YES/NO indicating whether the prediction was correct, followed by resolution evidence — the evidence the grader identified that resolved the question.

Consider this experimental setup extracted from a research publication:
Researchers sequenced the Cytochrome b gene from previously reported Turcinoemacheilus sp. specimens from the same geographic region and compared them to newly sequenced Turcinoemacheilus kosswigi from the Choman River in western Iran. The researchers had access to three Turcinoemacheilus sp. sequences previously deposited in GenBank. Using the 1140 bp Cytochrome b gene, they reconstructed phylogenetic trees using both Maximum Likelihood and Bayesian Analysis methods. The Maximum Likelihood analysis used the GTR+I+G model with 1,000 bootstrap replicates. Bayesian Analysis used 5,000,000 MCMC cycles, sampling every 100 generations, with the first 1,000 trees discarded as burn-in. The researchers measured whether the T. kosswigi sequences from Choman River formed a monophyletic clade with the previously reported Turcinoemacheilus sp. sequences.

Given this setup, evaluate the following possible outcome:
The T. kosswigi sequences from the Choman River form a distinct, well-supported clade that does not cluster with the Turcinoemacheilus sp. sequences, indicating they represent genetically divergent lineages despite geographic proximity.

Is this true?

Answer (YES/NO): YES